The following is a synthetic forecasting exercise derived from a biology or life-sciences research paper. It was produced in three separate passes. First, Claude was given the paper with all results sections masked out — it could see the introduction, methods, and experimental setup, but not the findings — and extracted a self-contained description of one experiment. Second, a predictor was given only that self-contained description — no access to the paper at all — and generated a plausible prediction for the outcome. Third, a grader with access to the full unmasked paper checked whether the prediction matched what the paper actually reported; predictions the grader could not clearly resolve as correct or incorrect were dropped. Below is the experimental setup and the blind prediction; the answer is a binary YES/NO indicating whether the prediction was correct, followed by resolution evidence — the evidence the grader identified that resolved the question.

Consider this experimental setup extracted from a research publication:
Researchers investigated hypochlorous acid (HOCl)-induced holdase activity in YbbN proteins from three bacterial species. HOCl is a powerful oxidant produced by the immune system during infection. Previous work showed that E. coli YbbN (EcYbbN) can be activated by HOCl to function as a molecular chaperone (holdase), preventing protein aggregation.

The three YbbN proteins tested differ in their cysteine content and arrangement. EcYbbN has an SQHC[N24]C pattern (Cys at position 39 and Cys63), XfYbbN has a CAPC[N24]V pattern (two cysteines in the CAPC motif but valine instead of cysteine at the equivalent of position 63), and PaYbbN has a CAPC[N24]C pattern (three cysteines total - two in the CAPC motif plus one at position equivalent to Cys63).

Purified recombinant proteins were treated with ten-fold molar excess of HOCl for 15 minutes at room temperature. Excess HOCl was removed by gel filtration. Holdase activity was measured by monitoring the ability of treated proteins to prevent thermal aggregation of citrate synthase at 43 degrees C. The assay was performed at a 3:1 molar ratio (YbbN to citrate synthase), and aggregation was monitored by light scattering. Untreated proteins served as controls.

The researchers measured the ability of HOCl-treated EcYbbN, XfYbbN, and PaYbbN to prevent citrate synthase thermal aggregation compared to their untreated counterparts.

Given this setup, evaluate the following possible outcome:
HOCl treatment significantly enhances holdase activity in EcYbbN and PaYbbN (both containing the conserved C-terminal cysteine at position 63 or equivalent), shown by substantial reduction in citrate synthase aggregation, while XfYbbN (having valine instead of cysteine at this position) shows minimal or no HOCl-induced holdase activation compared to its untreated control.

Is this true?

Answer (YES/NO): NO